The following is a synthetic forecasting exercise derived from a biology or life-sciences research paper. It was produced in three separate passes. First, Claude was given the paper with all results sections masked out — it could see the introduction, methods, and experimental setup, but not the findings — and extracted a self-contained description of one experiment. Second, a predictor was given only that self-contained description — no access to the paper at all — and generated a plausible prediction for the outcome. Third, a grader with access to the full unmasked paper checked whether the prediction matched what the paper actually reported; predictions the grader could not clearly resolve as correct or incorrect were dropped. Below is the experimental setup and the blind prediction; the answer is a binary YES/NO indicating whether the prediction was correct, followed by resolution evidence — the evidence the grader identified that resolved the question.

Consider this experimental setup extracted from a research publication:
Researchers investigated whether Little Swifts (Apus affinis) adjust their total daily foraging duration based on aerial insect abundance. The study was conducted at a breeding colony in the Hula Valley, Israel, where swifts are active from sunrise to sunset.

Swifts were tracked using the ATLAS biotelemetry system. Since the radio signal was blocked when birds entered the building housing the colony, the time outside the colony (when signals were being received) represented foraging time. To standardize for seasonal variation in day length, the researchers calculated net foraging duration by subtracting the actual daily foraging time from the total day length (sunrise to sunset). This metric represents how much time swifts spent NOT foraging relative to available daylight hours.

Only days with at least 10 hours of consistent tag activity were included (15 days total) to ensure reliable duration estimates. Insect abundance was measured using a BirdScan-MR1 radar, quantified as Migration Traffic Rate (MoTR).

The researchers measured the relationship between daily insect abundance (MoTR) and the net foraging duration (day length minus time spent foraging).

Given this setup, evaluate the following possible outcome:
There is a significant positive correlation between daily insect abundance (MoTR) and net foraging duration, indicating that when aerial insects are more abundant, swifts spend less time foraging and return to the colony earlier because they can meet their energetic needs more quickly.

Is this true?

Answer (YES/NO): NO